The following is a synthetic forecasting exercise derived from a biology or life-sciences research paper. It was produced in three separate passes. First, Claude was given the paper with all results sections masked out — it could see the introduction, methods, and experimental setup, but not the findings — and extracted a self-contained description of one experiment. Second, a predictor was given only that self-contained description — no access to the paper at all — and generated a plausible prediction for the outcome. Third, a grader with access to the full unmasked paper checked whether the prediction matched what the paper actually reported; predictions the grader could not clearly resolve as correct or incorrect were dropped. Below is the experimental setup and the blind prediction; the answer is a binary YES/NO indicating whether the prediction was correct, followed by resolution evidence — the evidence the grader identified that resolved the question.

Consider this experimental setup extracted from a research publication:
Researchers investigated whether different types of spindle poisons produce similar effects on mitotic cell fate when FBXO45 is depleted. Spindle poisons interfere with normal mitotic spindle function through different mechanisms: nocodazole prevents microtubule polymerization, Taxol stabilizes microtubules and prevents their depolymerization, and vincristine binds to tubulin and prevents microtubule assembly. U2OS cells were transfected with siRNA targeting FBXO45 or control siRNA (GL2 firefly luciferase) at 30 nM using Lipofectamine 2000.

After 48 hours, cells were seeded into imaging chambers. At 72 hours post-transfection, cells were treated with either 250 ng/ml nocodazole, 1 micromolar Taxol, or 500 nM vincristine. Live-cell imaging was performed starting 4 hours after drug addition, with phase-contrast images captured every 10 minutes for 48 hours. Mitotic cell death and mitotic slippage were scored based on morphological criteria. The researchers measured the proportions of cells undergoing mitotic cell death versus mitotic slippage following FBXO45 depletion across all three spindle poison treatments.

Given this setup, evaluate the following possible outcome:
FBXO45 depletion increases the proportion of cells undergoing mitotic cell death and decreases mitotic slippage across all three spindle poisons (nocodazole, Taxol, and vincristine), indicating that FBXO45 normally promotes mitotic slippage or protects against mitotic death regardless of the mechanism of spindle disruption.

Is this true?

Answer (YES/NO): YES